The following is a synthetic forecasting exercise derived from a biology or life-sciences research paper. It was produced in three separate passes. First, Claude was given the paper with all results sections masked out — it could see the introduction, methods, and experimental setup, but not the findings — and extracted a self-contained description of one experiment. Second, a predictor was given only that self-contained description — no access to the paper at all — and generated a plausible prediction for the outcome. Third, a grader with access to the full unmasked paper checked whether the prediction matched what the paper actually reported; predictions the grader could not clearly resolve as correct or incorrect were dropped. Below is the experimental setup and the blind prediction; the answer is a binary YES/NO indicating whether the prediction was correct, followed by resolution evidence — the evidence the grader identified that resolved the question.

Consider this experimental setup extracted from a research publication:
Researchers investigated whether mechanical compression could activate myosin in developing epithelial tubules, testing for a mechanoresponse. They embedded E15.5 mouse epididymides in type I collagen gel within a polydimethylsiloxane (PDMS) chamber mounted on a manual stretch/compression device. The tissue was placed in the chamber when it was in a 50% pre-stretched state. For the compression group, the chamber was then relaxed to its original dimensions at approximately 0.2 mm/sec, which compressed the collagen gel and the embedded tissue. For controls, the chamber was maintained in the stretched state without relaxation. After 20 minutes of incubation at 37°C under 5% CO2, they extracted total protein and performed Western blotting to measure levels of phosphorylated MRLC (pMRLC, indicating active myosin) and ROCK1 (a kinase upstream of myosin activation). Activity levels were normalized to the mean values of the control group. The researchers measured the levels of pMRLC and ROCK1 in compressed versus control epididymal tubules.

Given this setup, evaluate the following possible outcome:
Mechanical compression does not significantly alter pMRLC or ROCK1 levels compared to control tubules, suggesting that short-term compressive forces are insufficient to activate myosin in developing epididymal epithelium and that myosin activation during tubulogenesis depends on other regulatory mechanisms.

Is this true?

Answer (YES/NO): NO